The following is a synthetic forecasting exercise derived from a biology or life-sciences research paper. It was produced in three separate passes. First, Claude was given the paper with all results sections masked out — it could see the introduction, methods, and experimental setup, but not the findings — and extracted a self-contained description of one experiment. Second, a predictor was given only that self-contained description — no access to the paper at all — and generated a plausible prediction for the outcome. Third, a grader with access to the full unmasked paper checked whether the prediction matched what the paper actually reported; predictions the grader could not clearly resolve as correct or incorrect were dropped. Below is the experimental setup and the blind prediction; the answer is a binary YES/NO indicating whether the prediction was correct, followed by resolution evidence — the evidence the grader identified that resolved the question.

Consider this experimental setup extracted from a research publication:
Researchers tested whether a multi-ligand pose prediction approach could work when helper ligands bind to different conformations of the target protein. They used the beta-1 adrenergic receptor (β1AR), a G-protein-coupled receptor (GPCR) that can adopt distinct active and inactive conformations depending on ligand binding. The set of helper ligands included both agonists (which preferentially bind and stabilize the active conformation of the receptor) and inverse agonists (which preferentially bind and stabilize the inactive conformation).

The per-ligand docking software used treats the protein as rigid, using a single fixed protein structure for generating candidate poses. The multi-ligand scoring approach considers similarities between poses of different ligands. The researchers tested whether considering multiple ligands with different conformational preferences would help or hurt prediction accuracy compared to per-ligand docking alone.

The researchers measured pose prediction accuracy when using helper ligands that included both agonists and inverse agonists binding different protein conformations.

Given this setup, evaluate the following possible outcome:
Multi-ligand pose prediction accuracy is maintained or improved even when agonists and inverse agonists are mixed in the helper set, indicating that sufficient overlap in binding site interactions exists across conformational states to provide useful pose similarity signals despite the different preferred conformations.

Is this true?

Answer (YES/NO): YES